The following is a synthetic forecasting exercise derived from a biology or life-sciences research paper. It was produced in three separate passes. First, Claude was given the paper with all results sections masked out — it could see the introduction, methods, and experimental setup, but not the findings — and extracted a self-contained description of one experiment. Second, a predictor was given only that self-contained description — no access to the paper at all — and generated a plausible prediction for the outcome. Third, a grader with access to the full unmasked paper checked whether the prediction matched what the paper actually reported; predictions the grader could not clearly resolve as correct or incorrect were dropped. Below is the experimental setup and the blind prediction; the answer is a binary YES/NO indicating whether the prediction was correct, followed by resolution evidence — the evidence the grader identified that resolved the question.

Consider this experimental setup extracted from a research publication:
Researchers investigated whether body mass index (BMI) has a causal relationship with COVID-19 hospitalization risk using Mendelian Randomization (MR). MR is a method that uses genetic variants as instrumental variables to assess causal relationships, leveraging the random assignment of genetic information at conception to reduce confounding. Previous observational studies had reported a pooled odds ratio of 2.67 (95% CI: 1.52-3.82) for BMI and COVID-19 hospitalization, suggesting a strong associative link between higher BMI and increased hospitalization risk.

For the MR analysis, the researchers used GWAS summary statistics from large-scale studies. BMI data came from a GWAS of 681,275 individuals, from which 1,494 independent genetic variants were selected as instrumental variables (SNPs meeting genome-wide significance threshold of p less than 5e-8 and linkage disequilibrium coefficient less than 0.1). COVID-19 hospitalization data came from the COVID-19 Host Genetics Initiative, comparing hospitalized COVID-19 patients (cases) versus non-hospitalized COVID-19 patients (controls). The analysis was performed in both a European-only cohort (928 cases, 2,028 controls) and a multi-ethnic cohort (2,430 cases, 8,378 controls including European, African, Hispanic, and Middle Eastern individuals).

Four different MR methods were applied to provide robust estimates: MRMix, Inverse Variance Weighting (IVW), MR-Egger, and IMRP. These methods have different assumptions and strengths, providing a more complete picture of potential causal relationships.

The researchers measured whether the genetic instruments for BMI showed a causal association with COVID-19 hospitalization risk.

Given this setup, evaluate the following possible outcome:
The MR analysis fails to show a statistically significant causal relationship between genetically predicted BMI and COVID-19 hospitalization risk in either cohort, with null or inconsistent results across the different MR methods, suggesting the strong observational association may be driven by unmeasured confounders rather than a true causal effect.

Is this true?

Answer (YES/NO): YES